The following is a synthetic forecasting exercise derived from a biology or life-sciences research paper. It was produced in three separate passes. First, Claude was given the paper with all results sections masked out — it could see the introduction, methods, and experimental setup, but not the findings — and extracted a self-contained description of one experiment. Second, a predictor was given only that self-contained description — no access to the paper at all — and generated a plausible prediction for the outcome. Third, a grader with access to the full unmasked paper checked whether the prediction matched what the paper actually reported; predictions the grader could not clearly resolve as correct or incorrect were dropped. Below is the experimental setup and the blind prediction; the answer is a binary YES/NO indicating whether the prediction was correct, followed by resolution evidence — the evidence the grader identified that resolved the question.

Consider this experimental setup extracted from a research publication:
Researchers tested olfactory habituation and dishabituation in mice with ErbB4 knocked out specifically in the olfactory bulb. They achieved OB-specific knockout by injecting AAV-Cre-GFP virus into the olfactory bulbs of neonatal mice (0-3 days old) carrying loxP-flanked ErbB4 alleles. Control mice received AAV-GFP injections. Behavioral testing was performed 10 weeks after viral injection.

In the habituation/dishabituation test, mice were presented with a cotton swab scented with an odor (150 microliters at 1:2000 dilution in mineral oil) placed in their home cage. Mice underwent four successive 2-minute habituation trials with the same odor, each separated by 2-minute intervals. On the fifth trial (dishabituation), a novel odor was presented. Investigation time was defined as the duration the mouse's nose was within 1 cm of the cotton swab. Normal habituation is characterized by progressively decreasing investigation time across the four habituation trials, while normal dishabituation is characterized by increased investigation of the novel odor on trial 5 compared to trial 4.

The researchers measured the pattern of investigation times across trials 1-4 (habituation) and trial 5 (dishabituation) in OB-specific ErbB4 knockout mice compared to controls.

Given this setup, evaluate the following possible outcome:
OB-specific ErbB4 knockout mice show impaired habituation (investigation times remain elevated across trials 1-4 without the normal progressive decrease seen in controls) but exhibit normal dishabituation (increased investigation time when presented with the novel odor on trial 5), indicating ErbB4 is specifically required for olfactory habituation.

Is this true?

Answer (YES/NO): NO